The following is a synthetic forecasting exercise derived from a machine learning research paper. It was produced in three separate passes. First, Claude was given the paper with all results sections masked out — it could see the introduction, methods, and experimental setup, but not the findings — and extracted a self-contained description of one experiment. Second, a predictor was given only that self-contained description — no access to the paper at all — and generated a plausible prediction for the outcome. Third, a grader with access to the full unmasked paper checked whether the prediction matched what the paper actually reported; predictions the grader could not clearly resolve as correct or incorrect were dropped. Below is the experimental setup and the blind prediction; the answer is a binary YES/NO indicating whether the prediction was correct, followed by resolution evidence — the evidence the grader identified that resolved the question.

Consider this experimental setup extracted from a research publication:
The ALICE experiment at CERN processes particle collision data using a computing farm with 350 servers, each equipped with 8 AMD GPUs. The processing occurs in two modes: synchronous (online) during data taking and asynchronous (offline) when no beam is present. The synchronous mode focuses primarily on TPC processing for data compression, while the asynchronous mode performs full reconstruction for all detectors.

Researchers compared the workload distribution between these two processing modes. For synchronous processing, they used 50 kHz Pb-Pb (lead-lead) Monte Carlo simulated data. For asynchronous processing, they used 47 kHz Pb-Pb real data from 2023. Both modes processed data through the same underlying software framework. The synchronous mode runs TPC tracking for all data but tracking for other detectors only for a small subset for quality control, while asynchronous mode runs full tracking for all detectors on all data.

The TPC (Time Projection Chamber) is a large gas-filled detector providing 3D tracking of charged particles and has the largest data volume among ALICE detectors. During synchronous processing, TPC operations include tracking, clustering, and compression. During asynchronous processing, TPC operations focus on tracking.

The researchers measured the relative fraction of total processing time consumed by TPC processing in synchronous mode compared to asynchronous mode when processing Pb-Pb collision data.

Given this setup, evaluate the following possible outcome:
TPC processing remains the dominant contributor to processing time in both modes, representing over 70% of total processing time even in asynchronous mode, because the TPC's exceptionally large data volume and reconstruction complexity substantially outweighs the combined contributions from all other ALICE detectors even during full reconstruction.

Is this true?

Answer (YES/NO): NO